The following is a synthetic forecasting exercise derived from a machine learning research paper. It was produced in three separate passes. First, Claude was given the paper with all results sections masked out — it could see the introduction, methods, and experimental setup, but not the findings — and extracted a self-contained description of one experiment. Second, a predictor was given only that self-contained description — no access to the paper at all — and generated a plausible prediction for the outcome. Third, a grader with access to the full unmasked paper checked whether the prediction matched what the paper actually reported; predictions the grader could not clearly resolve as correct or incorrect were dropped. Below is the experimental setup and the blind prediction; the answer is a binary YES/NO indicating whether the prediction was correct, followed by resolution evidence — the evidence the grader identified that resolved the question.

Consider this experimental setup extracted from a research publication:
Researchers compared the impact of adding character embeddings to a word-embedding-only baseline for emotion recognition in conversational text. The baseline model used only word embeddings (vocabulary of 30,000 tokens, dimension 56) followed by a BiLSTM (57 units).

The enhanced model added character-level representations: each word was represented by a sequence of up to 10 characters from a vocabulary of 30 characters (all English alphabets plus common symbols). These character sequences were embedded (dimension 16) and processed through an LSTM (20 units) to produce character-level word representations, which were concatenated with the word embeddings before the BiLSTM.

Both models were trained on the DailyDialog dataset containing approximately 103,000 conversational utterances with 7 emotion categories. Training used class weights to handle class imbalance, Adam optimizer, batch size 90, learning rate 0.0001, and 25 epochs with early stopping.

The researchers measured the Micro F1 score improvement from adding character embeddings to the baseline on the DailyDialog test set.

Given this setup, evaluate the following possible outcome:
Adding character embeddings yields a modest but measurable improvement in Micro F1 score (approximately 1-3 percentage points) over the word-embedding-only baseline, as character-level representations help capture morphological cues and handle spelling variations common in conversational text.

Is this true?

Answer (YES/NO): YES